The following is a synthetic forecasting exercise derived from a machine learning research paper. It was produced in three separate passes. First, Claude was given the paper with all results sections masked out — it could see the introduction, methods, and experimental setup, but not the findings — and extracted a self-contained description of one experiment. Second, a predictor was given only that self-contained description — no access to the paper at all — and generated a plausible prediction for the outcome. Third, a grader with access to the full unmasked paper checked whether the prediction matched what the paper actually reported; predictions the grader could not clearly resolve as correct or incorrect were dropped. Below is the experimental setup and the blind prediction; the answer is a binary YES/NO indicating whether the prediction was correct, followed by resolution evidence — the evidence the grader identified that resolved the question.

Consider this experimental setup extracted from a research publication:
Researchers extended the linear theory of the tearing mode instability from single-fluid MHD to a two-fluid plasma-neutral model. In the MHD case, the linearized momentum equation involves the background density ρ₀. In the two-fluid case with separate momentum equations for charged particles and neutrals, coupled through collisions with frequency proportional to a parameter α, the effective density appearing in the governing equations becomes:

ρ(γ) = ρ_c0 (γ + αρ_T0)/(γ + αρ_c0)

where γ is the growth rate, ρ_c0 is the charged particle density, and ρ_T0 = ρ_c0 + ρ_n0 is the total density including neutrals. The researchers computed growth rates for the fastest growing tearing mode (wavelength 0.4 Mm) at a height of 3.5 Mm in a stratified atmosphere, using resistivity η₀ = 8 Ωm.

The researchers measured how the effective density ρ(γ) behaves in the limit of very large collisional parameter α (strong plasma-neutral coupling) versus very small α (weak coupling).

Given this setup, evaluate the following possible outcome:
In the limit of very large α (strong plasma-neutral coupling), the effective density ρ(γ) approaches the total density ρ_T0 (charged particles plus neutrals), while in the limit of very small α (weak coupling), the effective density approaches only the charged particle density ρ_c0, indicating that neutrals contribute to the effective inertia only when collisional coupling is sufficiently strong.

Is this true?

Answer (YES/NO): YES